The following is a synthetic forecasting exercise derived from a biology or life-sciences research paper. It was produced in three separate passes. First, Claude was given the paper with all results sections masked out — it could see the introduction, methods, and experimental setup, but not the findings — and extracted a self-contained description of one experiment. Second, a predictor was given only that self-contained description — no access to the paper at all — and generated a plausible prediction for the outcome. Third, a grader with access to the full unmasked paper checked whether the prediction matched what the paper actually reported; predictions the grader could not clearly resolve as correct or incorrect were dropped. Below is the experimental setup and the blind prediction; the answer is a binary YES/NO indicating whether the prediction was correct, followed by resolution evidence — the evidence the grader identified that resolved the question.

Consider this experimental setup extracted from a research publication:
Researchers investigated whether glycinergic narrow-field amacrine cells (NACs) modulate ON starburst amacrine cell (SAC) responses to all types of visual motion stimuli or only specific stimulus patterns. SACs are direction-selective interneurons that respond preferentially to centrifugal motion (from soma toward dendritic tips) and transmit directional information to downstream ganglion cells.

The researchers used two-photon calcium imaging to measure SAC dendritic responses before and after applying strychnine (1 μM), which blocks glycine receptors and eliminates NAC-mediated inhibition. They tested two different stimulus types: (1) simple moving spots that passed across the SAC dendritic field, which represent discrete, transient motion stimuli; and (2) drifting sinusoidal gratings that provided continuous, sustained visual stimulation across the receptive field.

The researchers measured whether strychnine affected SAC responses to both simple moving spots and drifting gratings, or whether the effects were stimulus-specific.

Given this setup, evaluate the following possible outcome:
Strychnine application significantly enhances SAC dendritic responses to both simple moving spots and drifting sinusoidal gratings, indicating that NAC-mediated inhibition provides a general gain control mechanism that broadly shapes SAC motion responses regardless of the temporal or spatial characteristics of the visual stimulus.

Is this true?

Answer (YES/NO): NO